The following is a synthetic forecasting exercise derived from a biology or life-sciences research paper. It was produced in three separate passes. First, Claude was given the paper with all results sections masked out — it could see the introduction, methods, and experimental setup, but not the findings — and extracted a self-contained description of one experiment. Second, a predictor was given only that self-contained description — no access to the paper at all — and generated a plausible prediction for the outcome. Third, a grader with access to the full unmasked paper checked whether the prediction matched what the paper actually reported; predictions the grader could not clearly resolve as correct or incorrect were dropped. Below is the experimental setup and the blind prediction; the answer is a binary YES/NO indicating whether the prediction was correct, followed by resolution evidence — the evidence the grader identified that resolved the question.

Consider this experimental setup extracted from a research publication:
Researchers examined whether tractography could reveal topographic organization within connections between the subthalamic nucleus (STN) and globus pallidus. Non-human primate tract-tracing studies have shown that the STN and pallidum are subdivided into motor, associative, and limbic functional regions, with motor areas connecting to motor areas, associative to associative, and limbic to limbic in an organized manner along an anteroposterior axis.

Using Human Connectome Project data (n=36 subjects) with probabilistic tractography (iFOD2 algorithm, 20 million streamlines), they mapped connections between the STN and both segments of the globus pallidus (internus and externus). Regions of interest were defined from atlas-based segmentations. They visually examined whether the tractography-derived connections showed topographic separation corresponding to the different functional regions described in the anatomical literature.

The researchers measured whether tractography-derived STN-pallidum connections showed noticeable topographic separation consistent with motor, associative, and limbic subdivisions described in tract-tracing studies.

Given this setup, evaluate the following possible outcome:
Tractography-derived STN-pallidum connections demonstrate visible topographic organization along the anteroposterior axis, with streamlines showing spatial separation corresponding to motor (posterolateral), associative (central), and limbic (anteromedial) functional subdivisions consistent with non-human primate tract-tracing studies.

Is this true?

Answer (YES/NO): YES